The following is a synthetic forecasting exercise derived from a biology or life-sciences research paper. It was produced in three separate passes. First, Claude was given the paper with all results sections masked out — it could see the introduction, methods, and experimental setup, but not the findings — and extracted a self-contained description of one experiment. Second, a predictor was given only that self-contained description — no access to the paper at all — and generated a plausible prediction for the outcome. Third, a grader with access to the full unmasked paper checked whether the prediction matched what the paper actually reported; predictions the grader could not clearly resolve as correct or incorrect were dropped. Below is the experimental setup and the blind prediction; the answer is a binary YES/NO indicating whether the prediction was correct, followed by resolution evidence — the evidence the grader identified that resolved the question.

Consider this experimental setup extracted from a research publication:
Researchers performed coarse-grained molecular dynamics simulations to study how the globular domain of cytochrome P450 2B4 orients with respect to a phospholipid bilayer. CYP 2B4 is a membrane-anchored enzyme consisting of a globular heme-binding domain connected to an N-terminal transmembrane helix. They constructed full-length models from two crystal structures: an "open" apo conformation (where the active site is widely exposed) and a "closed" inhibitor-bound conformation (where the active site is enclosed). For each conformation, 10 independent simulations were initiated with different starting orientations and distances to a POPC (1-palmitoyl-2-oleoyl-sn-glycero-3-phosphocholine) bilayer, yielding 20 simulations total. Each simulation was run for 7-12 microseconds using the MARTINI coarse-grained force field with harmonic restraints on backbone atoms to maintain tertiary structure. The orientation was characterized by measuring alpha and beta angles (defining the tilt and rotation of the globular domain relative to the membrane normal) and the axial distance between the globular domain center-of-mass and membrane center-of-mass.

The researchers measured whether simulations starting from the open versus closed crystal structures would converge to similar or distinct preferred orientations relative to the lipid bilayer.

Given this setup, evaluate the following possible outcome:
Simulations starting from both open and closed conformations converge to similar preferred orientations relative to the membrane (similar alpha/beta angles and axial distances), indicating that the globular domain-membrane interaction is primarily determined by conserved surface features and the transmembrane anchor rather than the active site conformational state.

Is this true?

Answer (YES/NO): NO